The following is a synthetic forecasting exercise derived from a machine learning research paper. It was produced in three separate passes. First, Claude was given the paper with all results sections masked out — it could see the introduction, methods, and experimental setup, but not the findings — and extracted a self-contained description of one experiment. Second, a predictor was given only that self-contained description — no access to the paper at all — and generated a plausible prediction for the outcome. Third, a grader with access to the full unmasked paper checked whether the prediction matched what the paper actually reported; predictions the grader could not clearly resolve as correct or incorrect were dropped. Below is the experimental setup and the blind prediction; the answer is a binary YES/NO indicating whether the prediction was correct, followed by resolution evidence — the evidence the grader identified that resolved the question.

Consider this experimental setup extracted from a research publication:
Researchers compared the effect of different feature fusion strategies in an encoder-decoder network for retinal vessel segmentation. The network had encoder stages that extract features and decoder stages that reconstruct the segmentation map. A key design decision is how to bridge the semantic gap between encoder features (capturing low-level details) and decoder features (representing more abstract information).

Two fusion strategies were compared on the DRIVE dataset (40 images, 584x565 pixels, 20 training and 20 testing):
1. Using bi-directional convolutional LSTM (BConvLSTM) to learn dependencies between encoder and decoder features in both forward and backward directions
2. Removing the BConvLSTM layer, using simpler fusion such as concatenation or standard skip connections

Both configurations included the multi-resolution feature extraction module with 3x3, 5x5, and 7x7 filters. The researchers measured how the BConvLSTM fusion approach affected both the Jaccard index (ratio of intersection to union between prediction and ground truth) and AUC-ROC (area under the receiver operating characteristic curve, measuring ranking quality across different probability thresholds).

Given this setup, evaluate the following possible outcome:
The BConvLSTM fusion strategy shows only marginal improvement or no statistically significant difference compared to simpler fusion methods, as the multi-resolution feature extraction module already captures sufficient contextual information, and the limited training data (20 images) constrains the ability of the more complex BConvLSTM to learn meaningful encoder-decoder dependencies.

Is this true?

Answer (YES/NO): NO